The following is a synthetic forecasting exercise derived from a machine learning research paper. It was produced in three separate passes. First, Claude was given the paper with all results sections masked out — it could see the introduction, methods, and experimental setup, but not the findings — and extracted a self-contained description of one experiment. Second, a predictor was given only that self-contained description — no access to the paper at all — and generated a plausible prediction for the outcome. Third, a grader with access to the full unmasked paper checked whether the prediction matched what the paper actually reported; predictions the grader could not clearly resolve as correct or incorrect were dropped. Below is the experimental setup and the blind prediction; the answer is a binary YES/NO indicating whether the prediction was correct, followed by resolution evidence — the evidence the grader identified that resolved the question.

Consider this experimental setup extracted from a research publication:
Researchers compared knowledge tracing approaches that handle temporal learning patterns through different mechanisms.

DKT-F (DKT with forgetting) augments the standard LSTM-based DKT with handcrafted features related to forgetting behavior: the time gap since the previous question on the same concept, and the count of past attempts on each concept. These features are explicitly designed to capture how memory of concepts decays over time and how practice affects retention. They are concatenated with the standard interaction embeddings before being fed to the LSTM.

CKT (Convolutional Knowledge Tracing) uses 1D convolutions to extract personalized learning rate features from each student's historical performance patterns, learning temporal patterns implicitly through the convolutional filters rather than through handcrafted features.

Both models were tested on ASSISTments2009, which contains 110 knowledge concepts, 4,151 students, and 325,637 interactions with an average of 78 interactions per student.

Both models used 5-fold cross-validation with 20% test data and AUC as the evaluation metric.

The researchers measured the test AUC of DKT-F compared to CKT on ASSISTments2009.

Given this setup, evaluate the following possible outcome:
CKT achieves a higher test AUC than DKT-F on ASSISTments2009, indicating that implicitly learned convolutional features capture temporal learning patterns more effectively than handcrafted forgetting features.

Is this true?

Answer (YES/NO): YES